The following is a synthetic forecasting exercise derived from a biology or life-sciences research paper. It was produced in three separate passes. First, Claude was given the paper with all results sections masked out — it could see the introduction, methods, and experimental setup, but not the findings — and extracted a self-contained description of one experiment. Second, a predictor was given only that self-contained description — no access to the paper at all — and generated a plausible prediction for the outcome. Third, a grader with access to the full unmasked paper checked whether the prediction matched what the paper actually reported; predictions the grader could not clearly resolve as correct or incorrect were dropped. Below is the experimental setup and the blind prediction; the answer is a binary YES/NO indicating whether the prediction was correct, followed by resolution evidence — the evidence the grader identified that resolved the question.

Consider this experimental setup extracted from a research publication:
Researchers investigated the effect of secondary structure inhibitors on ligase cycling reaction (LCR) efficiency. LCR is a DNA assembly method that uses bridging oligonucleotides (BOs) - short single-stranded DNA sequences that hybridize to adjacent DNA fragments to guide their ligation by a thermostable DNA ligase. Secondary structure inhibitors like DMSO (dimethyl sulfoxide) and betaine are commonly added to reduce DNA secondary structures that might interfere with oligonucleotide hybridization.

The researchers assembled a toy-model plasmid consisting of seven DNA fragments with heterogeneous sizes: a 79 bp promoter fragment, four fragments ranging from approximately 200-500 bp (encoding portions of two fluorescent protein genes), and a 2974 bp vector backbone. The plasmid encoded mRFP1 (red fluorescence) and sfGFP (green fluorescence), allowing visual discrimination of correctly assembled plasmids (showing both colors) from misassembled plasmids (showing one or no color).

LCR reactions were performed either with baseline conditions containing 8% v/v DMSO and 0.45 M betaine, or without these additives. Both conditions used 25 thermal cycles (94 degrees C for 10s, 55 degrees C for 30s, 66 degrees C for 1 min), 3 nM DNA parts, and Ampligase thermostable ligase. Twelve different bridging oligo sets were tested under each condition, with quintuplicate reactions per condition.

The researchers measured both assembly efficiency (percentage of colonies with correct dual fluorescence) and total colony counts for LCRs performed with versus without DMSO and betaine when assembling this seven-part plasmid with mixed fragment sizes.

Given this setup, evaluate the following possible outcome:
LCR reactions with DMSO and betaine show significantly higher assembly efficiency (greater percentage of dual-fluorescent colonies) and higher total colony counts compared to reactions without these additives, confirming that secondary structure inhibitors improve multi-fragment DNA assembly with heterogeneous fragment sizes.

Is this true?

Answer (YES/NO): NO